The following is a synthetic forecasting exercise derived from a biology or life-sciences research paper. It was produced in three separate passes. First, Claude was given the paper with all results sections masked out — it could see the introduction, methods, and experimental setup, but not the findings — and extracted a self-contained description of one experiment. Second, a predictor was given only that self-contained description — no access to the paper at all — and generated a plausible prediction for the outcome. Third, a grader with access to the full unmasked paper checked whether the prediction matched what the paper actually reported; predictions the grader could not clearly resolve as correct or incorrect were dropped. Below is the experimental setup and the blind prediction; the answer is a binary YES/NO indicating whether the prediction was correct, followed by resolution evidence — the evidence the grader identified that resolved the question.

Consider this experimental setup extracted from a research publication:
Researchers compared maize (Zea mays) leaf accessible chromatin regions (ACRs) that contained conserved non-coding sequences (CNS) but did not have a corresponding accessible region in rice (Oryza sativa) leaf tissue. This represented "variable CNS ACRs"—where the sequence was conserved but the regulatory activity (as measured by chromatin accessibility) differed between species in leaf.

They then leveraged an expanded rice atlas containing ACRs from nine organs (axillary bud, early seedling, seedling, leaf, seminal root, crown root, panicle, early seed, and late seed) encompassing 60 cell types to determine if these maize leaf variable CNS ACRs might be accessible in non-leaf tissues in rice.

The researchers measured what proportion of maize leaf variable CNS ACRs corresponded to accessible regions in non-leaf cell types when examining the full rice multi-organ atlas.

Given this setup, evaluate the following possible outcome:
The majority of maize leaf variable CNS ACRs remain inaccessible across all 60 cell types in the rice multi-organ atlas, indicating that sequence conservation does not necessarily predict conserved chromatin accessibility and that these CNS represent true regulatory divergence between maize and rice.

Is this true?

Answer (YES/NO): NO